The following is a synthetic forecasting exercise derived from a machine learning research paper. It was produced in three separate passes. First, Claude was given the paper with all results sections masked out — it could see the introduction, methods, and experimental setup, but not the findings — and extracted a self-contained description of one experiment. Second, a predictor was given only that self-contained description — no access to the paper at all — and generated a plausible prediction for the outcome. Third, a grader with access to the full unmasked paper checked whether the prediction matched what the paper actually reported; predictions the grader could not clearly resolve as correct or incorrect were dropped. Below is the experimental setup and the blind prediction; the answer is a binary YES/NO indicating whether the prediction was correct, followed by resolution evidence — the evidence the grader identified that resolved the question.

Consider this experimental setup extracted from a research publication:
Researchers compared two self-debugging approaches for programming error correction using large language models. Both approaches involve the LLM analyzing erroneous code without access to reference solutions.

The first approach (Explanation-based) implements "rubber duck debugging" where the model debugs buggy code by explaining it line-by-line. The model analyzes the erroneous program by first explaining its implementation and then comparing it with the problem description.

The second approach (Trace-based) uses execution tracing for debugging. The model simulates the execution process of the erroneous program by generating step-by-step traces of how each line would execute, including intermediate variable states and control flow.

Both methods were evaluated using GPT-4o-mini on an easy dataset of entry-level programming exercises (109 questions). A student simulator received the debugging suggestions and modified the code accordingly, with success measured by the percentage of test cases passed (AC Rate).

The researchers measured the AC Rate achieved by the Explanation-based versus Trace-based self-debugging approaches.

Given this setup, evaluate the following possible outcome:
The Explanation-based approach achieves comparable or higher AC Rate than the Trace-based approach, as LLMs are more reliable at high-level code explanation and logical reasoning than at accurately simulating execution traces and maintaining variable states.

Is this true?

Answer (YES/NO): NO